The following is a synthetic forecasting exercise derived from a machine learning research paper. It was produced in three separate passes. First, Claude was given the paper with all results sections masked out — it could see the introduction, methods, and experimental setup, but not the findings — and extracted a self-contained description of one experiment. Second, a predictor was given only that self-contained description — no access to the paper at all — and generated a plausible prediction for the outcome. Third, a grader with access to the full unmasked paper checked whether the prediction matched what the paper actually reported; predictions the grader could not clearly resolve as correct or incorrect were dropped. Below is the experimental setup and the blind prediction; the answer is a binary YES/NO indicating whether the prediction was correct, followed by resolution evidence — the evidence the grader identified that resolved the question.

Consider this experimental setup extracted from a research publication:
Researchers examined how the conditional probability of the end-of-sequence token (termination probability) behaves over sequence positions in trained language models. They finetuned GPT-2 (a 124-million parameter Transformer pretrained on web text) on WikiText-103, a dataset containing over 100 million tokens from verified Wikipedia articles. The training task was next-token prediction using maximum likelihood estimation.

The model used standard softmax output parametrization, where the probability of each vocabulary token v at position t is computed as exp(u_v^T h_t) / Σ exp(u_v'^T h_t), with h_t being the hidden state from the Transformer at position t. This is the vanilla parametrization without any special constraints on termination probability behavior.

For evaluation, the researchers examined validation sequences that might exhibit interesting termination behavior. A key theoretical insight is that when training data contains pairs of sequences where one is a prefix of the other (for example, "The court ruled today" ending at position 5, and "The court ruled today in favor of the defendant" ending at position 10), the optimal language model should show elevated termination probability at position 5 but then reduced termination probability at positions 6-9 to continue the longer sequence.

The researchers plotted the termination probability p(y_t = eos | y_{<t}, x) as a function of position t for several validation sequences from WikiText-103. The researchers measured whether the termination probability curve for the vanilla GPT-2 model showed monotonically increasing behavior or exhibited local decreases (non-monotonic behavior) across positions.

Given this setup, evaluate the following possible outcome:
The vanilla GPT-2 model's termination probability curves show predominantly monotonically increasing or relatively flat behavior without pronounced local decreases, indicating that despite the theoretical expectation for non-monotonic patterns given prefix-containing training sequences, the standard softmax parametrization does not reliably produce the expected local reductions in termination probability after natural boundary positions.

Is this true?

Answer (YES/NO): NO